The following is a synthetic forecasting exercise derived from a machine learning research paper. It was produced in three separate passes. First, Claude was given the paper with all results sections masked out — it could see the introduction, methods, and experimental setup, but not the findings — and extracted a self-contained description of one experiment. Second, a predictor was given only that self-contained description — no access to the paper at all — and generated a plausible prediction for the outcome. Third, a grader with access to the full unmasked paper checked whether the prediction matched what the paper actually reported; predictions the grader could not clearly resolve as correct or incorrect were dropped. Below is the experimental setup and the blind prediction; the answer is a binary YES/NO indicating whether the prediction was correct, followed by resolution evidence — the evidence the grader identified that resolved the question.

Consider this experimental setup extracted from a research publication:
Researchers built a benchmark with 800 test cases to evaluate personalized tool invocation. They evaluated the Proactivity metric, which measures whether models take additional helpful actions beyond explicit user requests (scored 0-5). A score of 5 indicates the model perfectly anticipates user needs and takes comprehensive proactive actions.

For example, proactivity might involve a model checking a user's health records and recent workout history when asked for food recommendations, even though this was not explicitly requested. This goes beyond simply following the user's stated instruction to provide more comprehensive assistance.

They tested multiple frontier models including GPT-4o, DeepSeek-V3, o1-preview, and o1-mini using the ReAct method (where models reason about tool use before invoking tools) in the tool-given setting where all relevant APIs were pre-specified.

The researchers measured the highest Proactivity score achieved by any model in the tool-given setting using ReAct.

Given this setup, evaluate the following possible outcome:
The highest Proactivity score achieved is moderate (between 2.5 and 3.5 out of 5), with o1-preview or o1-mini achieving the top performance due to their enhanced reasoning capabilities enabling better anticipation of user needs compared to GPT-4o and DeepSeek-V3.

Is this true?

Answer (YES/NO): NO